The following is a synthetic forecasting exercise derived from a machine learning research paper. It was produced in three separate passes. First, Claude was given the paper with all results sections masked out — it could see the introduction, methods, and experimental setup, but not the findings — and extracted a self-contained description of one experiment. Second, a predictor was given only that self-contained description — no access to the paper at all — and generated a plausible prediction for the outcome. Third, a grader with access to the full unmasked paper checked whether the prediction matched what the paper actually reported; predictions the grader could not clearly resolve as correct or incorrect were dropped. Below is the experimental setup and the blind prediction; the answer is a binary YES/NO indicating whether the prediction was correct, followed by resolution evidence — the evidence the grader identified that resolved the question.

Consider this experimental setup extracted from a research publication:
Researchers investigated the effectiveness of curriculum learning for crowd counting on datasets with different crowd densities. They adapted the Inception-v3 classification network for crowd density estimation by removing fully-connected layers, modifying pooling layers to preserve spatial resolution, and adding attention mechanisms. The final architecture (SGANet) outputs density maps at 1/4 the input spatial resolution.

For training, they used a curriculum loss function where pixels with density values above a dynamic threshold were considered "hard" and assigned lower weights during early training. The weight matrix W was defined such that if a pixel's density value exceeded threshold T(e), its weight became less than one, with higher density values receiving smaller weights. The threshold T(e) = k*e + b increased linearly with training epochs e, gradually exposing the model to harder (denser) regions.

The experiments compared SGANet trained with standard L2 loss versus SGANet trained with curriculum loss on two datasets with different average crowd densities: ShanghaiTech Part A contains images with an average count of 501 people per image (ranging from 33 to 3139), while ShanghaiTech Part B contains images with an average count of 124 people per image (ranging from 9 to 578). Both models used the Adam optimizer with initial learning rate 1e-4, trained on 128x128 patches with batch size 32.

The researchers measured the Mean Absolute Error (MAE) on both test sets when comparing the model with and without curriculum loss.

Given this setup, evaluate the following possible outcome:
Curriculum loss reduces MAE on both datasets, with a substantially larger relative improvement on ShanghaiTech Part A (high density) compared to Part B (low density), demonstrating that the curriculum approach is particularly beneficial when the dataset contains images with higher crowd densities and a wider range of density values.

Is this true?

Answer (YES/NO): NO